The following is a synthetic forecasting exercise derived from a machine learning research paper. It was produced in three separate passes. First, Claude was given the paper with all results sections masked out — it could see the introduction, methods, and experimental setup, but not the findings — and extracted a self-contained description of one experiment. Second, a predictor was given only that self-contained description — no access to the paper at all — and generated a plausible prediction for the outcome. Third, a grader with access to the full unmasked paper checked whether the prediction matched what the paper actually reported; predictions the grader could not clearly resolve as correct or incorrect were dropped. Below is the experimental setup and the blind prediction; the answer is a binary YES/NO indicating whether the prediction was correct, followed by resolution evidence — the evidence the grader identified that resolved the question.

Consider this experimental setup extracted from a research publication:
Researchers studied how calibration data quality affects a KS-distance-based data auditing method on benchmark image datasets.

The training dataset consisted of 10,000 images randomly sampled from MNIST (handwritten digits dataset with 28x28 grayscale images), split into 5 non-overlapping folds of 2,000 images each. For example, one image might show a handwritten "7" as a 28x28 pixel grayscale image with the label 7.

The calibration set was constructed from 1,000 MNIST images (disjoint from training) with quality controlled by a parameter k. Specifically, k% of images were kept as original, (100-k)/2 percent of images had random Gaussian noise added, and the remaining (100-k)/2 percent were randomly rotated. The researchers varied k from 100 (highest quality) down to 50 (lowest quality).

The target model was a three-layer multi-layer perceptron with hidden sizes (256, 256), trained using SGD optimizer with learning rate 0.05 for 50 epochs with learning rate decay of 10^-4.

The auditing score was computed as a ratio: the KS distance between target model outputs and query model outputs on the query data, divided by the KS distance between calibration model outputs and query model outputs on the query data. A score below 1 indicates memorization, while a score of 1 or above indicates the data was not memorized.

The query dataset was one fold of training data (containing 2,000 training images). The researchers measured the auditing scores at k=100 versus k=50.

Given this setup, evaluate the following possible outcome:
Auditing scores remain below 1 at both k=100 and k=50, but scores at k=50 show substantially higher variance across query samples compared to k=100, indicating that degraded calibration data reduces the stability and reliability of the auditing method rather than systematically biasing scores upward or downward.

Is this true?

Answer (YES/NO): NO